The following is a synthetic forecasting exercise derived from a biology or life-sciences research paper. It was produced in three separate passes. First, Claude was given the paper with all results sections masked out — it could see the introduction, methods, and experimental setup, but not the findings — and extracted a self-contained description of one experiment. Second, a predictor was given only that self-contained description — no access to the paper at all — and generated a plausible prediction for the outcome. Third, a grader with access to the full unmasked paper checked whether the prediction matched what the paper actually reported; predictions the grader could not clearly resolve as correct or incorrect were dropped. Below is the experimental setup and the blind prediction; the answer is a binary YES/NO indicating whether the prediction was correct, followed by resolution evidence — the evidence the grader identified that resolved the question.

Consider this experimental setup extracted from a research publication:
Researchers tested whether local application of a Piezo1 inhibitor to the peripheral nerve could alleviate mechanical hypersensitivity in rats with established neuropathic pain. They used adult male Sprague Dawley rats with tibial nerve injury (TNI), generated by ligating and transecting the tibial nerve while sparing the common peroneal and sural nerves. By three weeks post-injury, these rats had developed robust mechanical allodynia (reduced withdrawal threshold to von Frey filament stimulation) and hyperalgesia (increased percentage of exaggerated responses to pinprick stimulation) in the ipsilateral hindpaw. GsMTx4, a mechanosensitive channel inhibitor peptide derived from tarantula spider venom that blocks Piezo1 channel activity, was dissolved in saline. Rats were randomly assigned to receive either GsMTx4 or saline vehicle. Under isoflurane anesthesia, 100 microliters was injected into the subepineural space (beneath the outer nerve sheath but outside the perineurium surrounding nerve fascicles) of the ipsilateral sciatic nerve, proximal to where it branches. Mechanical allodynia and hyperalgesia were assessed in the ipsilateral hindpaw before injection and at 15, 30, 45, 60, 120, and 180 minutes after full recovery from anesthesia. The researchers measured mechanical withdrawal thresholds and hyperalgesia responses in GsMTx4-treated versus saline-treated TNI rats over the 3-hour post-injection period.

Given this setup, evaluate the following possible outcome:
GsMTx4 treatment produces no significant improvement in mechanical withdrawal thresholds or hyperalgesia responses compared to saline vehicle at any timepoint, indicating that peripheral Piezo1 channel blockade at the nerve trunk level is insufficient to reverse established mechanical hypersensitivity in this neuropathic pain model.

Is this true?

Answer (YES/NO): NO